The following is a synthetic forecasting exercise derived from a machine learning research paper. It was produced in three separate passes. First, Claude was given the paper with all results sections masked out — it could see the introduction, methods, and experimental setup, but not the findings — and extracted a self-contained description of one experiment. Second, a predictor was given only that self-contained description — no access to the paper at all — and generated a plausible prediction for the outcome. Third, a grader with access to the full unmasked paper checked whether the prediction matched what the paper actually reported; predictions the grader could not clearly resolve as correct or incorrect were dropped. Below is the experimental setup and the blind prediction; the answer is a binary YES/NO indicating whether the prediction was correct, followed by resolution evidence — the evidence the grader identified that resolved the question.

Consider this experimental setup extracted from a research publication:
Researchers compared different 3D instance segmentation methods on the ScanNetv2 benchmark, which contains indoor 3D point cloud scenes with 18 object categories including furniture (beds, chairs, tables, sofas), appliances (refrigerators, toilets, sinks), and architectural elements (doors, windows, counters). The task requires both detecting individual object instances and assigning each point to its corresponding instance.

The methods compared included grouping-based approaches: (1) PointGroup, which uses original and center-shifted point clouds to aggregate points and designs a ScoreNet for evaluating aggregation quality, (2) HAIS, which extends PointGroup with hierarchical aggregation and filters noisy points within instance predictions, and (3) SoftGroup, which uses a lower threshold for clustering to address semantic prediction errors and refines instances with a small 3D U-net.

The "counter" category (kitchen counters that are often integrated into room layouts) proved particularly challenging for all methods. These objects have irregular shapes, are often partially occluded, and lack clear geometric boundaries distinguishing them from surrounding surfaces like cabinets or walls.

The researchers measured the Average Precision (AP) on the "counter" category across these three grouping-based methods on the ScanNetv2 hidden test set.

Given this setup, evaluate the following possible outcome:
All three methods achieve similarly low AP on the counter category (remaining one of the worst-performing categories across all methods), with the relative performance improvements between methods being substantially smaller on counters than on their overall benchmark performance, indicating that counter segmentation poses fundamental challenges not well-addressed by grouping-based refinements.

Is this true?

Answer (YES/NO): NO